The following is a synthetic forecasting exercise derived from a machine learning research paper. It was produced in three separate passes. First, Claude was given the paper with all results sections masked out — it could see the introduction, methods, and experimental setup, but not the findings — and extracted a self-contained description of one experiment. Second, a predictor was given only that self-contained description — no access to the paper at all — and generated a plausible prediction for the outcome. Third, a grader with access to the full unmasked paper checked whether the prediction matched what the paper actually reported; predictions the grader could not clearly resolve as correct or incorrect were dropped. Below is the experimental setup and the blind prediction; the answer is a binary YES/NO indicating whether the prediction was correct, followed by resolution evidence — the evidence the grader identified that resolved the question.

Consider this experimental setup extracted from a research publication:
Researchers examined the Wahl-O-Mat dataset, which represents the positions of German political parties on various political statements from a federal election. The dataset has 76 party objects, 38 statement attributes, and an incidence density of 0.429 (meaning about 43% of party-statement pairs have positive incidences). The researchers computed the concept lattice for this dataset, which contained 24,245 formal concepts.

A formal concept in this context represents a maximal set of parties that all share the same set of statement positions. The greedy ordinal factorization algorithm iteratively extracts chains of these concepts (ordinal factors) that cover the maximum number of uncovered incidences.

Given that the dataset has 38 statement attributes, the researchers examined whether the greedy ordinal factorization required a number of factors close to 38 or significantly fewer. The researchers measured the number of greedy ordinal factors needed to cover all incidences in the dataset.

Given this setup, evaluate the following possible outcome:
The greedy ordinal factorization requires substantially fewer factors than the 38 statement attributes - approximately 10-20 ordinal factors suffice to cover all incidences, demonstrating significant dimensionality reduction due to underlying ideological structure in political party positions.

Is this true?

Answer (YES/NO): YES